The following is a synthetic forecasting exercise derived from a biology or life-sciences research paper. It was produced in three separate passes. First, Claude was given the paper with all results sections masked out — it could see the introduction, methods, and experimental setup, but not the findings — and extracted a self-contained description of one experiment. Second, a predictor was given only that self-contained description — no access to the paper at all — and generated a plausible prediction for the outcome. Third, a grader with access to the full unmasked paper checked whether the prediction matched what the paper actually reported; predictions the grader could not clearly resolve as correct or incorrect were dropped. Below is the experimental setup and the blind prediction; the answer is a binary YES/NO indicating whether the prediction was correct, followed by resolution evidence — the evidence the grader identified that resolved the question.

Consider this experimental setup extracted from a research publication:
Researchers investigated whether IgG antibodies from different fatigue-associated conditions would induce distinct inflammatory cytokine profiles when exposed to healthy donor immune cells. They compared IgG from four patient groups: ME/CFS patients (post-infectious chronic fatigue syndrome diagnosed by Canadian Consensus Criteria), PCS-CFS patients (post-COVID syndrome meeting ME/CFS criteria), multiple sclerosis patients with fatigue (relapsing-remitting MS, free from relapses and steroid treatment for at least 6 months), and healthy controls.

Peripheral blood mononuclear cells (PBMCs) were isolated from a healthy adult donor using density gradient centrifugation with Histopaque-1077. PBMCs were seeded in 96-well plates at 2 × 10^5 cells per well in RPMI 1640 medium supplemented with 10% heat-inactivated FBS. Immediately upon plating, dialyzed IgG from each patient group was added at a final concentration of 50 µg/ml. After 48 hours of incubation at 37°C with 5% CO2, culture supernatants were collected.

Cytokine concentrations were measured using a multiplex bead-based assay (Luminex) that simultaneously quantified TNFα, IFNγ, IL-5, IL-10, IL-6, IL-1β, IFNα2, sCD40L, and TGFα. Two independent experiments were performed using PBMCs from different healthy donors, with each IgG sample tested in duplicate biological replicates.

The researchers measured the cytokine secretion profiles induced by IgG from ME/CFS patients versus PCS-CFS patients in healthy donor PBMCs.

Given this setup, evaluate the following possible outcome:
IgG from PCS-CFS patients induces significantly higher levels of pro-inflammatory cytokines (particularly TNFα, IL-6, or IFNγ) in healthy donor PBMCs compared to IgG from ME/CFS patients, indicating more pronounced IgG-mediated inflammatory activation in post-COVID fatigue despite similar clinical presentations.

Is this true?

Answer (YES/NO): NO